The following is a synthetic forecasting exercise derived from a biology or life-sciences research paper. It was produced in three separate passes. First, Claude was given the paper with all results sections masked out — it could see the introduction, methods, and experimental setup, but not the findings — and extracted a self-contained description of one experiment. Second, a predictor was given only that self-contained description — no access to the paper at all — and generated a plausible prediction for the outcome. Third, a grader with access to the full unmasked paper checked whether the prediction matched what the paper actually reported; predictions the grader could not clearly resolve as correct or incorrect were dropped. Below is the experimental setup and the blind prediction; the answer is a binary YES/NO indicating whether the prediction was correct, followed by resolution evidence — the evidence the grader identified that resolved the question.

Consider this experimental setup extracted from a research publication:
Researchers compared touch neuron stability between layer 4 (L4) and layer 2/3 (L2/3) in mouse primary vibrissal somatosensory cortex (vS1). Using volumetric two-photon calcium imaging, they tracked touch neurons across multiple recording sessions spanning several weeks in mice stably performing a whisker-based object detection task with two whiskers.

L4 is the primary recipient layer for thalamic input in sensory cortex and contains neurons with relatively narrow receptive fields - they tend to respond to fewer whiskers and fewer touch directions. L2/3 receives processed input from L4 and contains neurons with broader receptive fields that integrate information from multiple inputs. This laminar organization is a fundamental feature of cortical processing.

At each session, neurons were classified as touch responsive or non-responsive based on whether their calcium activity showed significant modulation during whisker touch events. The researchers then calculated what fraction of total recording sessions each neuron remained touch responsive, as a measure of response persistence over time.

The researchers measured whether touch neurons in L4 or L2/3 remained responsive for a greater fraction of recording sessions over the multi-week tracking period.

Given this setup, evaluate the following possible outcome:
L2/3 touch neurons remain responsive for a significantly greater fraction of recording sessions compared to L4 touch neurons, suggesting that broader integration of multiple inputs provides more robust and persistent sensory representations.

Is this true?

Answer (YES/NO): YES